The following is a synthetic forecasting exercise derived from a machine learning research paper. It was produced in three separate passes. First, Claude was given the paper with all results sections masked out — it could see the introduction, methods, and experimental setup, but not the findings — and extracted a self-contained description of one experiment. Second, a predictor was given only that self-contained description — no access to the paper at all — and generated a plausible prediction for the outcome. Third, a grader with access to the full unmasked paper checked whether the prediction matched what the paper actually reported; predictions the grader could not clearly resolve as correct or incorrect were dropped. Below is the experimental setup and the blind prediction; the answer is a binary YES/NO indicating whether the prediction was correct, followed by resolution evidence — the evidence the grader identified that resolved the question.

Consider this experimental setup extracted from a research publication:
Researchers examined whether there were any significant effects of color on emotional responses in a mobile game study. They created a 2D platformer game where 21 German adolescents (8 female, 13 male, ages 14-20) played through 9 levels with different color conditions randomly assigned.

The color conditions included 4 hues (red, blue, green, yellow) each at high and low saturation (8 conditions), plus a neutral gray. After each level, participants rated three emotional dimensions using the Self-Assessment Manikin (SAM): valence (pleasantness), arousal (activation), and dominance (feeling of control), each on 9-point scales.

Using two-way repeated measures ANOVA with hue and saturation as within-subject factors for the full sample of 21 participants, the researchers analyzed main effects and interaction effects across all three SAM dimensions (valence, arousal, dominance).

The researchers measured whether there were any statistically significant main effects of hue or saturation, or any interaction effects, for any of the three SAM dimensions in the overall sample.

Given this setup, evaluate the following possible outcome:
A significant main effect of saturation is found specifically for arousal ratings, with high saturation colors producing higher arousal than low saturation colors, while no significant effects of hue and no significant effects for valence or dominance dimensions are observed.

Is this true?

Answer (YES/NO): NO